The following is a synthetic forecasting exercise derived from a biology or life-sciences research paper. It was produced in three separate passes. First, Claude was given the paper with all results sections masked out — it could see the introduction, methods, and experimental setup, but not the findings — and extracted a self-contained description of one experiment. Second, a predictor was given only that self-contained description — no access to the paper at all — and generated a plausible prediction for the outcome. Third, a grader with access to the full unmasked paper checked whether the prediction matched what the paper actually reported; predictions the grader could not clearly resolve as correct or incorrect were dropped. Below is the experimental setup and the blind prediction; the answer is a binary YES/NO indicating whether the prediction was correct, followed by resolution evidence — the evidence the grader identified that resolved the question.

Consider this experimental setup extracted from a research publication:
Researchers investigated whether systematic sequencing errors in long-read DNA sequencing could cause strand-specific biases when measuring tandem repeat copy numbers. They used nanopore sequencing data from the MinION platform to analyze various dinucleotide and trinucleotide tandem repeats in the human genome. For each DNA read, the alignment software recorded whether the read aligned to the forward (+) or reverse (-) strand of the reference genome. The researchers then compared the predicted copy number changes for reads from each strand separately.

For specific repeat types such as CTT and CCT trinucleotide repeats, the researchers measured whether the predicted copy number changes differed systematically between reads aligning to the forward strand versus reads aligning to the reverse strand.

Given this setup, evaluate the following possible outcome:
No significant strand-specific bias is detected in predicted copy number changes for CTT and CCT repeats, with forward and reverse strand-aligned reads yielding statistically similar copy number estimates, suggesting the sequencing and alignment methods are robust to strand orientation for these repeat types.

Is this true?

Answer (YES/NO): NO